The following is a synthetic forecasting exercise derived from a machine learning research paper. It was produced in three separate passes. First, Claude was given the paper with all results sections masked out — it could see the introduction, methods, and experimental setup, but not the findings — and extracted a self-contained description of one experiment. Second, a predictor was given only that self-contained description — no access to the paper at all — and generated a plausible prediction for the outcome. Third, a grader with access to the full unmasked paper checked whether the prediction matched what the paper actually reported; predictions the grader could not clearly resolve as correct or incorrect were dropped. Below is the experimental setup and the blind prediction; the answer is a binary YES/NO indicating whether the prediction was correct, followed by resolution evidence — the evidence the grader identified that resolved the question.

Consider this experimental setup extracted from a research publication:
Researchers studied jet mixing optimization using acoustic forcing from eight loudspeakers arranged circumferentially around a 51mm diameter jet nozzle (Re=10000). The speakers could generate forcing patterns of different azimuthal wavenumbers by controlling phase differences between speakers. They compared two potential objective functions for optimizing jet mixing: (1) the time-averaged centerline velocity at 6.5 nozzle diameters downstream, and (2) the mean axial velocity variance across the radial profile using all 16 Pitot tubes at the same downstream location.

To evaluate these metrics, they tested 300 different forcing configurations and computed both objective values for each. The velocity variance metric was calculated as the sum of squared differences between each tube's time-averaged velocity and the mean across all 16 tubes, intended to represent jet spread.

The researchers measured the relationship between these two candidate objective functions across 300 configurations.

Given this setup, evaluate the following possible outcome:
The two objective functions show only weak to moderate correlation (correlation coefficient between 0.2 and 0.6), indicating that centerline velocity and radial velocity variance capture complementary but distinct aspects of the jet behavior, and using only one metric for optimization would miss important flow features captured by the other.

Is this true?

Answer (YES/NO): NO